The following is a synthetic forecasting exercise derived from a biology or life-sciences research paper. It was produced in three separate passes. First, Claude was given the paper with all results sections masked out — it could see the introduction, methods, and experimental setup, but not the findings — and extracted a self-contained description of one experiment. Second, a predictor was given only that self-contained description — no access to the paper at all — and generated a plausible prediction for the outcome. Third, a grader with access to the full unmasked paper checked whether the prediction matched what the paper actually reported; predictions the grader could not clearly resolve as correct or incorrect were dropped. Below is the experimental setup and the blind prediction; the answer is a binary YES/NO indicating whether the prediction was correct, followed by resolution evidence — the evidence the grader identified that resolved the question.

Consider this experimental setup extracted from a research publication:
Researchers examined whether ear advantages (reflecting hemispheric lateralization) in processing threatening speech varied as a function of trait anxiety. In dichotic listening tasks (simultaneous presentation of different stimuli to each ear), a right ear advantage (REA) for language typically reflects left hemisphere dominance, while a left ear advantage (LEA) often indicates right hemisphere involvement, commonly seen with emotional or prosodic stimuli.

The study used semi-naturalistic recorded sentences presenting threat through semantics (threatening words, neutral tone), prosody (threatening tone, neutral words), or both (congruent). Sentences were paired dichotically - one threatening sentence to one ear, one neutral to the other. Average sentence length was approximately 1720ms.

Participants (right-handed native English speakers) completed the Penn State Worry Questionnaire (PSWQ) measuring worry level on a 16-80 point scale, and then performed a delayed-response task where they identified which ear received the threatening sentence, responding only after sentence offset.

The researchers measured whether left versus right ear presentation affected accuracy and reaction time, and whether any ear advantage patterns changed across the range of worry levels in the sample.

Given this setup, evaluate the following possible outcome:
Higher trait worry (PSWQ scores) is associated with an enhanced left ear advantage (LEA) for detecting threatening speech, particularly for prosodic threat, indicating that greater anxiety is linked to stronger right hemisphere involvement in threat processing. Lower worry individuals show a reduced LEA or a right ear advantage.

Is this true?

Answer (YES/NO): NO